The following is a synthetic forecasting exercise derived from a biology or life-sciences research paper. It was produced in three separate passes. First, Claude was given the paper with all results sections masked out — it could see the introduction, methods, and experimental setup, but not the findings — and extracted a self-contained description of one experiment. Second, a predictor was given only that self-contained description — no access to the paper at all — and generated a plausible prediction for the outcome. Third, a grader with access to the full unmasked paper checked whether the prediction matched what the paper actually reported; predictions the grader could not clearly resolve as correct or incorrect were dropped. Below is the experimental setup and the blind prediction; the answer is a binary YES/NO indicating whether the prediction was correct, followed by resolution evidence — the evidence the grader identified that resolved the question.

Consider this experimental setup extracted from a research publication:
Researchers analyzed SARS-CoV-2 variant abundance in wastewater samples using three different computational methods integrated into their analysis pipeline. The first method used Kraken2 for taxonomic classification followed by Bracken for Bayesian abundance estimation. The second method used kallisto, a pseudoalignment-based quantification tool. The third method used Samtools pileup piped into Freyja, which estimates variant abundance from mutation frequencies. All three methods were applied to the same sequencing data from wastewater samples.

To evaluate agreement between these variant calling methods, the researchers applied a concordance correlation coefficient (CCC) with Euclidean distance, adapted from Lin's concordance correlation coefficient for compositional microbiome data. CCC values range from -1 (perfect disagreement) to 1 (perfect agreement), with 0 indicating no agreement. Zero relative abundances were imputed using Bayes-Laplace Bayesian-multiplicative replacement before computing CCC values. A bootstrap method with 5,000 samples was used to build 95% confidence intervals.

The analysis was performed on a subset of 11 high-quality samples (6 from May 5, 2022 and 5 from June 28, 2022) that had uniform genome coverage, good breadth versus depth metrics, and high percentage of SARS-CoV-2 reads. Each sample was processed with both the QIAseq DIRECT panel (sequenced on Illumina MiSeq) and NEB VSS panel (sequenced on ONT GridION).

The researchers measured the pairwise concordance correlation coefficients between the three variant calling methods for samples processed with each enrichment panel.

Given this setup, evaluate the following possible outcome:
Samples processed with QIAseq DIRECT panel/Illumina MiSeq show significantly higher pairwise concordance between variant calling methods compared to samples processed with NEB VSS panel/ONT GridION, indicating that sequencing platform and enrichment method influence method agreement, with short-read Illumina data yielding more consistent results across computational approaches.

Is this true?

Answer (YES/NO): YES